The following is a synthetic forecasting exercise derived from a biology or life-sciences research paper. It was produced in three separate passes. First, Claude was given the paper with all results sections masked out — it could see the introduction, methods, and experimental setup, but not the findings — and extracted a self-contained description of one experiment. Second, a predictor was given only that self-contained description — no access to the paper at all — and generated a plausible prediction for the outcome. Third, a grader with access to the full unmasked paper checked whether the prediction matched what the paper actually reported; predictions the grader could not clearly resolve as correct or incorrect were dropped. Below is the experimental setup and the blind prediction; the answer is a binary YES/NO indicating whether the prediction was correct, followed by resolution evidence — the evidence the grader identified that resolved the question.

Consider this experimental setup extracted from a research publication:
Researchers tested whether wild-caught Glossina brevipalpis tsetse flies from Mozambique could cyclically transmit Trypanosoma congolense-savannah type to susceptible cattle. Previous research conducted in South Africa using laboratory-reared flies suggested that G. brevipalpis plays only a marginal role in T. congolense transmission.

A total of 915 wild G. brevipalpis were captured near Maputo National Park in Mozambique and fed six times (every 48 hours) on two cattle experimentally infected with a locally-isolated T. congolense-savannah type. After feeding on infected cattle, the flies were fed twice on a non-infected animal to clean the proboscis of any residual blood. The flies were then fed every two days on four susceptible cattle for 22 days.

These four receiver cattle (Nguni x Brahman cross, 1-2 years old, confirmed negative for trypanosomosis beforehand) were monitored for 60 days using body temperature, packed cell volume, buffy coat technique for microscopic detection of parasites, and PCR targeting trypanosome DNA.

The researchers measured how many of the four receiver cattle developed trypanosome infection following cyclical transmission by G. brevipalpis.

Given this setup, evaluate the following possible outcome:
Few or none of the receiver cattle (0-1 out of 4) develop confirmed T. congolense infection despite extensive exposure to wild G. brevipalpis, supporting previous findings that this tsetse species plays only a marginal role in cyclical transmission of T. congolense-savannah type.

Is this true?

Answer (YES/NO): NO